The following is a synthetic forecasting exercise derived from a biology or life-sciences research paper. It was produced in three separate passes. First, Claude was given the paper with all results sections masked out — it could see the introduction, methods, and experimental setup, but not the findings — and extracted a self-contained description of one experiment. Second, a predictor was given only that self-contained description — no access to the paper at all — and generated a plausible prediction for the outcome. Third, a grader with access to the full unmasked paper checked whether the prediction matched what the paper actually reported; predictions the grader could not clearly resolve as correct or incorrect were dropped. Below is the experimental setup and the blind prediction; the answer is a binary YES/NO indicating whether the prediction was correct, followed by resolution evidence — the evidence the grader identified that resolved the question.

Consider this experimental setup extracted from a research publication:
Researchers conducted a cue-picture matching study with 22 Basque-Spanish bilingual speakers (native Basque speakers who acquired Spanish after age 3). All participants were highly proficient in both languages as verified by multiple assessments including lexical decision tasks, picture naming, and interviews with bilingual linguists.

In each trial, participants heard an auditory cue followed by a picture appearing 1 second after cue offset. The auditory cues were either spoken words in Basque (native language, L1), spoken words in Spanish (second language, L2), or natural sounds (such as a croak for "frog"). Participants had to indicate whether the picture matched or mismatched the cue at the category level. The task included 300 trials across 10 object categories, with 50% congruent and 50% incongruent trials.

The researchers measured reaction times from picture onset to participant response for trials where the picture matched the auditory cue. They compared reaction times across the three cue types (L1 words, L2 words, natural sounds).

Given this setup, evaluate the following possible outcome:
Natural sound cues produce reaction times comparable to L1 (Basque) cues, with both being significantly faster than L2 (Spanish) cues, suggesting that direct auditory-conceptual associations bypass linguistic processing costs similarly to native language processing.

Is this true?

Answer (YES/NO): NO